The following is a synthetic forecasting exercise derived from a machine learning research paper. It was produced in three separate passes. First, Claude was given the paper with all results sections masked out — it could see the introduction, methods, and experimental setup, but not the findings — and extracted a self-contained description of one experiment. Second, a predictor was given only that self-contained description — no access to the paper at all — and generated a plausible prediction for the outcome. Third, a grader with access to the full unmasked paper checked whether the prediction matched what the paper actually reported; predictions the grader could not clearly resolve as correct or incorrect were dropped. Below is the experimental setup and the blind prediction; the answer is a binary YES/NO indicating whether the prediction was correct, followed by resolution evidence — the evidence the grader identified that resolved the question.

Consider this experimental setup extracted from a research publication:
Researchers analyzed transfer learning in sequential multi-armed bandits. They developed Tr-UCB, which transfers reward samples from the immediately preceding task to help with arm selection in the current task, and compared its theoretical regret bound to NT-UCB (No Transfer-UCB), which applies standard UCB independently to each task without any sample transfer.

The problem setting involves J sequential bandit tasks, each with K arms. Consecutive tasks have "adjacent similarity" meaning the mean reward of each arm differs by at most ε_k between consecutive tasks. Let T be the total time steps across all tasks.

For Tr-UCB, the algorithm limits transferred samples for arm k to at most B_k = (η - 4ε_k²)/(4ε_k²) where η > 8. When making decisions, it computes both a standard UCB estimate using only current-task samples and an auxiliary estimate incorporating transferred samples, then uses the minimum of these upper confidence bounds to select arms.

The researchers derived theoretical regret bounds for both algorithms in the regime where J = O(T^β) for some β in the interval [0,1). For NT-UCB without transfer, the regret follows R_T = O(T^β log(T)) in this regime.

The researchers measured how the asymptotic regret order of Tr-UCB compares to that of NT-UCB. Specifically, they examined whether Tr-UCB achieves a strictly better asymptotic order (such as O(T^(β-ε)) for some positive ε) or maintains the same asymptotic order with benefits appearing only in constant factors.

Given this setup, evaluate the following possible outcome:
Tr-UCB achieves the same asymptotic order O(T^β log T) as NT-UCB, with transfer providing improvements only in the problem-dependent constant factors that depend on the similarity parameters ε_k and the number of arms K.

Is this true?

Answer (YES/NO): YES